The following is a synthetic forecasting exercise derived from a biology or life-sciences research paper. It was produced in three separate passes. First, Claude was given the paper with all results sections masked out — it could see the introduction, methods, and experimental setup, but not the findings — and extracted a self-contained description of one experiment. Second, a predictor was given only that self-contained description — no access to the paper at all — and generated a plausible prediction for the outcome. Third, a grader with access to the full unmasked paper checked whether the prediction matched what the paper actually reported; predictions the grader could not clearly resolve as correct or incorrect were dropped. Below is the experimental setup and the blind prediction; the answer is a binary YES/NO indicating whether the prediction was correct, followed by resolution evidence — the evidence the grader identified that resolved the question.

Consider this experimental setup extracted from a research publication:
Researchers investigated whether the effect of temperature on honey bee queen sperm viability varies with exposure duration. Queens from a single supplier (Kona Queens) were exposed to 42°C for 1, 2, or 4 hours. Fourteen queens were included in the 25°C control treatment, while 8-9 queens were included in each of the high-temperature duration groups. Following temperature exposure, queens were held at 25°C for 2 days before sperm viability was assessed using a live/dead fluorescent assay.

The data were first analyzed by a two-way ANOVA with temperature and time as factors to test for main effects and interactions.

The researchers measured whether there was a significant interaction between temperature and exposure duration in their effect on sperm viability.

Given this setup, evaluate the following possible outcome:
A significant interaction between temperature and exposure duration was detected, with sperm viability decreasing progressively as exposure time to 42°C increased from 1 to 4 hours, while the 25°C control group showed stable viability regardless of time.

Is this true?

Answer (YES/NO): NO